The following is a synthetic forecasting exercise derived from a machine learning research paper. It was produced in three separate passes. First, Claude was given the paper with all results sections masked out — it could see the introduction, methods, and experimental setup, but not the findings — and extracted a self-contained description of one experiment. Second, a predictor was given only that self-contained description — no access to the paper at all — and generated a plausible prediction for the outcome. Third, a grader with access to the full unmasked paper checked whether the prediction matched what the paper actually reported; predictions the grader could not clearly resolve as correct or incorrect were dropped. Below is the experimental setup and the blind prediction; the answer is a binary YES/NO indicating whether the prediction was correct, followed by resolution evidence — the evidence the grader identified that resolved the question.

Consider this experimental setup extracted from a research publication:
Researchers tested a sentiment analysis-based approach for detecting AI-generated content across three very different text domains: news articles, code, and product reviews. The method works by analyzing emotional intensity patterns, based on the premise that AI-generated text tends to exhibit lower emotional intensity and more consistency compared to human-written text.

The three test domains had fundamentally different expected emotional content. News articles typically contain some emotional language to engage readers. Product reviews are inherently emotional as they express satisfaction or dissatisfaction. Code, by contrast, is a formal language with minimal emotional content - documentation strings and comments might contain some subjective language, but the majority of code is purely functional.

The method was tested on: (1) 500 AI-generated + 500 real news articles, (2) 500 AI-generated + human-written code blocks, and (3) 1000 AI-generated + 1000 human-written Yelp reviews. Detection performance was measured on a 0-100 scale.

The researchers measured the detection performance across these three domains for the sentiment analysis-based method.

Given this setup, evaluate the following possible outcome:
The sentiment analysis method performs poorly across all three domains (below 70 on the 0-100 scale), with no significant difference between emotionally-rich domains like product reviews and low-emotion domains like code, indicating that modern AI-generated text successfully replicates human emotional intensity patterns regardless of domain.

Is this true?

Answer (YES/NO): NO